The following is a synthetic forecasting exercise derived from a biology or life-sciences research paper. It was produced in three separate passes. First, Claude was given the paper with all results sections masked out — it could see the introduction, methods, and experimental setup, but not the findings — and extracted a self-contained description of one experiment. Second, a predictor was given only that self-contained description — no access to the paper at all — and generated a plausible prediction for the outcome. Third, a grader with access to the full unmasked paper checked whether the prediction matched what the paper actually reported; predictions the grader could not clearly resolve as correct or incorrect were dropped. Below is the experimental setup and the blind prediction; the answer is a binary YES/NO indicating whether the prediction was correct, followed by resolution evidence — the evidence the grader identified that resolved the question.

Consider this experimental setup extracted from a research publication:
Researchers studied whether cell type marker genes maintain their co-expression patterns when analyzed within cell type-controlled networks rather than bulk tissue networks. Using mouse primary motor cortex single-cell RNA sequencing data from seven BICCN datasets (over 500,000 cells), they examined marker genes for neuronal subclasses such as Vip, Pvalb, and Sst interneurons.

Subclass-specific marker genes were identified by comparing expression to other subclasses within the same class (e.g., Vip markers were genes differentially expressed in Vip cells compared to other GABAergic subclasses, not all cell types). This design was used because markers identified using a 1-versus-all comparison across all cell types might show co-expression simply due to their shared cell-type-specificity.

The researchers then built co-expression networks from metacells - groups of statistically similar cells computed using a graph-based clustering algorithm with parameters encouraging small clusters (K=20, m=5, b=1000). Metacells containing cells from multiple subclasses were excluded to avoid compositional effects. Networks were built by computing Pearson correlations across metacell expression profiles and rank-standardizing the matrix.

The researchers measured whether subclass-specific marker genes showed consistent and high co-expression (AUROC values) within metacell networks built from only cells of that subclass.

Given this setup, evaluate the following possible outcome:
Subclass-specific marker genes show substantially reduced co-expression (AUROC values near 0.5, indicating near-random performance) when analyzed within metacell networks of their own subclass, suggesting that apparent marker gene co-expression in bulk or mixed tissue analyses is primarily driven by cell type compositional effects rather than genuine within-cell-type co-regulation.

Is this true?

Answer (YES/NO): NO